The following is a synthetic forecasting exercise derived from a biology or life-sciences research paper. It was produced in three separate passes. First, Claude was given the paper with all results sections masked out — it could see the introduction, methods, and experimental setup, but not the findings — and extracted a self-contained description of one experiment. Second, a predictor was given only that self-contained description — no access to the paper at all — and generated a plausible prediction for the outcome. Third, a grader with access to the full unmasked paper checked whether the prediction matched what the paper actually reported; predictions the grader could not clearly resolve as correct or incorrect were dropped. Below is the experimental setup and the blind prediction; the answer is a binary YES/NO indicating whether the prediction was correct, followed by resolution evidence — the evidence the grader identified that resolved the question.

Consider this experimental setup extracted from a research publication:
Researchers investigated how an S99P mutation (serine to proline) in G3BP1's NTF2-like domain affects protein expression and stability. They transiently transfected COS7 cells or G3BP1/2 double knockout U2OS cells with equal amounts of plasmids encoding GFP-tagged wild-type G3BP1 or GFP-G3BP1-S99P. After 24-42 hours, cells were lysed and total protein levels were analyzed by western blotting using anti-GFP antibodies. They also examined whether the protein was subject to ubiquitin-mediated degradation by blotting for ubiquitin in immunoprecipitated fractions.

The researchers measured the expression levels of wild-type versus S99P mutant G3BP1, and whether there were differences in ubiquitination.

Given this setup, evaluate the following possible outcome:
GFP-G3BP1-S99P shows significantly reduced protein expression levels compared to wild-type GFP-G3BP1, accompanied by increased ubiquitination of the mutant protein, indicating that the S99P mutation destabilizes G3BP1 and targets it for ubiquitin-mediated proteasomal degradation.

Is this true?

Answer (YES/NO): YES